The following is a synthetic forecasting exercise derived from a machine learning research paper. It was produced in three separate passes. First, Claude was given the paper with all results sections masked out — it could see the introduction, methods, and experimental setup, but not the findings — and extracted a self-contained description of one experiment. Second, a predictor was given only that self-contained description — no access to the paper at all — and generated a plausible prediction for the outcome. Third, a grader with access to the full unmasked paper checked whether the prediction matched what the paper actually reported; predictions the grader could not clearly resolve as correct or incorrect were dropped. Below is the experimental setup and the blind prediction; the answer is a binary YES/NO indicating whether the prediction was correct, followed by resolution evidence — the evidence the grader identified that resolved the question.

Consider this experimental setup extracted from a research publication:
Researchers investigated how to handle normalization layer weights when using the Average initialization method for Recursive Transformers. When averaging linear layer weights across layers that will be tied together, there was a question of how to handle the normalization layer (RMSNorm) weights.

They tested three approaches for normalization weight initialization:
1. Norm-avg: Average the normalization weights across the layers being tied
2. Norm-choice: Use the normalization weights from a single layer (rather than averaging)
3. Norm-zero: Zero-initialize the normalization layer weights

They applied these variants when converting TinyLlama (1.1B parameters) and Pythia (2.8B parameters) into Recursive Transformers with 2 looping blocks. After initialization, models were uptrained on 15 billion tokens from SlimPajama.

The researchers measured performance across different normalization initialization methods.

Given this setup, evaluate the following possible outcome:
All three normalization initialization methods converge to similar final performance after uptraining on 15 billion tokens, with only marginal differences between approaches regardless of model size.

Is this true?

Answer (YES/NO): NO